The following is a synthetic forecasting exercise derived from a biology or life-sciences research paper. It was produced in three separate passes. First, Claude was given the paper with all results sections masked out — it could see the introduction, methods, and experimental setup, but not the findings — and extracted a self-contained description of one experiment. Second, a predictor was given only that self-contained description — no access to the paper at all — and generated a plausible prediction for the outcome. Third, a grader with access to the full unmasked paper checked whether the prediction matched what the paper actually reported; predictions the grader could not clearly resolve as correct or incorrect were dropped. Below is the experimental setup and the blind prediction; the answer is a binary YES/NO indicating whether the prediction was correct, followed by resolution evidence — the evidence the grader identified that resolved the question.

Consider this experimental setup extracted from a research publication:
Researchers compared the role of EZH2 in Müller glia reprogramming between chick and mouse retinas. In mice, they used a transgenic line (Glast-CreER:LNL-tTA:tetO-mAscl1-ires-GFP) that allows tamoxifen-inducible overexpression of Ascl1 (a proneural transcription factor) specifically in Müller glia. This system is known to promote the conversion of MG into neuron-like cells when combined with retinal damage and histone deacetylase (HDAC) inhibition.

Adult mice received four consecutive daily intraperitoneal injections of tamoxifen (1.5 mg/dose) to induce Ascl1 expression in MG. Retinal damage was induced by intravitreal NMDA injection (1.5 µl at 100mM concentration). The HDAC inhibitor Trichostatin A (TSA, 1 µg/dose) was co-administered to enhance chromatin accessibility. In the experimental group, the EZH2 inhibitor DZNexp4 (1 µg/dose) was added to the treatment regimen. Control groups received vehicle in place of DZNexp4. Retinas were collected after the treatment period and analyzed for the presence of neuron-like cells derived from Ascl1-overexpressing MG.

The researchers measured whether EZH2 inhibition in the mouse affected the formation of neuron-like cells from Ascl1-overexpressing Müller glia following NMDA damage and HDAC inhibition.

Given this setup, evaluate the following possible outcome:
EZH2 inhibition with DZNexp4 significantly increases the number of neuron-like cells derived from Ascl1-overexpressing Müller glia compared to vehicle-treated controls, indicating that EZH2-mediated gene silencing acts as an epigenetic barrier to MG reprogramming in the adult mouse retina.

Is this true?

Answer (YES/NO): NO